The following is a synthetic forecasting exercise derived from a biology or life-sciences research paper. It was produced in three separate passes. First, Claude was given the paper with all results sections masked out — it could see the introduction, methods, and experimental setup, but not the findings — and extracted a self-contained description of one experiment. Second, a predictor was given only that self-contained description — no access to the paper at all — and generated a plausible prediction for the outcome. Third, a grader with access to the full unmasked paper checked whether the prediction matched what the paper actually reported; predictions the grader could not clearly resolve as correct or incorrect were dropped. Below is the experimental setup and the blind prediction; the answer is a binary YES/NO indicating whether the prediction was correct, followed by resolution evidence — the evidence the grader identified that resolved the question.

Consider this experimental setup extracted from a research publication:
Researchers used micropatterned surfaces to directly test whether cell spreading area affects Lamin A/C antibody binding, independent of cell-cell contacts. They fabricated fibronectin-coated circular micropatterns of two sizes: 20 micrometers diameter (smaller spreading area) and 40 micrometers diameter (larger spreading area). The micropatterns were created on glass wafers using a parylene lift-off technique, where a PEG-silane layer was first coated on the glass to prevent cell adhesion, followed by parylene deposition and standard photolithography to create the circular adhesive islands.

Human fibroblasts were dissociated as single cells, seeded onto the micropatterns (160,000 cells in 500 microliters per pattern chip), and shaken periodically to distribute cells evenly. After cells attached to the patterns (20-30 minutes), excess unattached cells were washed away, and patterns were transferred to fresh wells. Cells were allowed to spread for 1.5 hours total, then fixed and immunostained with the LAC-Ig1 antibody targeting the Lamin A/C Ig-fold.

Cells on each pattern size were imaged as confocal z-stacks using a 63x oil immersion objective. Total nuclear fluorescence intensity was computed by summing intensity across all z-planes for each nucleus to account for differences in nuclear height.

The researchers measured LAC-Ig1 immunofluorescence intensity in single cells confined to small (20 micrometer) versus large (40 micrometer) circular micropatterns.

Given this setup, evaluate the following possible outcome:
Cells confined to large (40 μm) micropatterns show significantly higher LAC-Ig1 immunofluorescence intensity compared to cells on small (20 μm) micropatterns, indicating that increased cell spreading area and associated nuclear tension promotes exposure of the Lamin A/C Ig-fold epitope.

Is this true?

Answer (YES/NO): YES